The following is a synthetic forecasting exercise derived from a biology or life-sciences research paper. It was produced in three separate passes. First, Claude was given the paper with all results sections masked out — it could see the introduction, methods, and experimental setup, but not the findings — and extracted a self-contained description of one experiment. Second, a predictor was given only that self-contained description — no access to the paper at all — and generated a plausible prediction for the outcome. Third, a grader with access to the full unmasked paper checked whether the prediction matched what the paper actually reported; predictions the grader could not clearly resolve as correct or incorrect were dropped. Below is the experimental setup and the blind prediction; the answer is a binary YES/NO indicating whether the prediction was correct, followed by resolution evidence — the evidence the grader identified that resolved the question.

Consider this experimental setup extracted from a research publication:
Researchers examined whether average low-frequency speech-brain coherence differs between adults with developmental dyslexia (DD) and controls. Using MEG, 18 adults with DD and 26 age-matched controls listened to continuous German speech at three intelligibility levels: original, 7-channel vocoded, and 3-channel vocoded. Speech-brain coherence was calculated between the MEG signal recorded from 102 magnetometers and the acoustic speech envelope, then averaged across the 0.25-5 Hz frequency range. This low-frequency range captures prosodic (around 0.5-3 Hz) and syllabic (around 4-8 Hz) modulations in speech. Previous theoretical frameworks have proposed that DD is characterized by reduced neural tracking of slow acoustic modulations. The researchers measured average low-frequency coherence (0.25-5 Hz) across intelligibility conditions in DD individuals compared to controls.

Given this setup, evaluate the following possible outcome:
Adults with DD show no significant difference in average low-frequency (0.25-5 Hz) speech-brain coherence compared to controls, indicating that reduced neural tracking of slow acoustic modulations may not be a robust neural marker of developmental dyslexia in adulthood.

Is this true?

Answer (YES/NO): YES